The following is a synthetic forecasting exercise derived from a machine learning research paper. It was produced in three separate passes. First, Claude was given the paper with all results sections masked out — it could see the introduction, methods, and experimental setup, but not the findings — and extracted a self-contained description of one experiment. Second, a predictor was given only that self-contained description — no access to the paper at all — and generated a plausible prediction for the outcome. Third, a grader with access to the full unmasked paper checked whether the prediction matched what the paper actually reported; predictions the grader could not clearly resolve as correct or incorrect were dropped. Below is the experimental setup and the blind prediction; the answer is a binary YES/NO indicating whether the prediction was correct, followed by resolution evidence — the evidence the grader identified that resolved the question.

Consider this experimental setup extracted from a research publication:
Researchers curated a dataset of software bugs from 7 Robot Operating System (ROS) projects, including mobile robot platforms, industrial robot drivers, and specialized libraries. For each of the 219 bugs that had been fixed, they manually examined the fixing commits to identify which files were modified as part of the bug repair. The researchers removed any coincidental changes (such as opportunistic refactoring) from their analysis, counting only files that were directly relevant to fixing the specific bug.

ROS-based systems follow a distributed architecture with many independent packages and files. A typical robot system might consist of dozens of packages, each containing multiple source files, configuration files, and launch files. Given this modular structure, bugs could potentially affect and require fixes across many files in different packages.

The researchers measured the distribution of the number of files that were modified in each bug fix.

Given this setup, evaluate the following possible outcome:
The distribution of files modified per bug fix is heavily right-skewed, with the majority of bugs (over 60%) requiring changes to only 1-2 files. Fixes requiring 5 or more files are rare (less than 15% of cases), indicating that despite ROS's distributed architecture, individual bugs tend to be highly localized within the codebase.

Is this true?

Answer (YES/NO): YES